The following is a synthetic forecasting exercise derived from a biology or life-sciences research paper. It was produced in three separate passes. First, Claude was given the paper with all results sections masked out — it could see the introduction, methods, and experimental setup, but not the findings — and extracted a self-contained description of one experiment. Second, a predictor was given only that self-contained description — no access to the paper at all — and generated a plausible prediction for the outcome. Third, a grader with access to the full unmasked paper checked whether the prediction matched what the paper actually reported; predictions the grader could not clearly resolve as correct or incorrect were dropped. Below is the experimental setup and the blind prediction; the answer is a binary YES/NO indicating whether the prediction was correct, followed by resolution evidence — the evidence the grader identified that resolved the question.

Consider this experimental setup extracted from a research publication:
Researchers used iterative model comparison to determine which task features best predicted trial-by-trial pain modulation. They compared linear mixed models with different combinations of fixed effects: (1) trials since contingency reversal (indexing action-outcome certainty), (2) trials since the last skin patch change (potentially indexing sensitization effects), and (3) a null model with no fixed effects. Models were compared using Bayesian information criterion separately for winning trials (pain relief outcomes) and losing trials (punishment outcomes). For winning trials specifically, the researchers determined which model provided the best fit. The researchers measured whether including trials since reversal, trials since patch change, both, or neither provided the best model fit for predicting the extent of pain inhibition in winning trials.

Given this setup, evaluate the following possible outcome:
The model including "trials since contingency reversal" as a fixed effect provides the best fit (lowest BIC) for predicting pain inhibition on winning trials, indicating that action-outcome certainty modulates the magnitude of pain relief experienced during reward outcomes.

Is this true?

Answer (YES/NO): YES